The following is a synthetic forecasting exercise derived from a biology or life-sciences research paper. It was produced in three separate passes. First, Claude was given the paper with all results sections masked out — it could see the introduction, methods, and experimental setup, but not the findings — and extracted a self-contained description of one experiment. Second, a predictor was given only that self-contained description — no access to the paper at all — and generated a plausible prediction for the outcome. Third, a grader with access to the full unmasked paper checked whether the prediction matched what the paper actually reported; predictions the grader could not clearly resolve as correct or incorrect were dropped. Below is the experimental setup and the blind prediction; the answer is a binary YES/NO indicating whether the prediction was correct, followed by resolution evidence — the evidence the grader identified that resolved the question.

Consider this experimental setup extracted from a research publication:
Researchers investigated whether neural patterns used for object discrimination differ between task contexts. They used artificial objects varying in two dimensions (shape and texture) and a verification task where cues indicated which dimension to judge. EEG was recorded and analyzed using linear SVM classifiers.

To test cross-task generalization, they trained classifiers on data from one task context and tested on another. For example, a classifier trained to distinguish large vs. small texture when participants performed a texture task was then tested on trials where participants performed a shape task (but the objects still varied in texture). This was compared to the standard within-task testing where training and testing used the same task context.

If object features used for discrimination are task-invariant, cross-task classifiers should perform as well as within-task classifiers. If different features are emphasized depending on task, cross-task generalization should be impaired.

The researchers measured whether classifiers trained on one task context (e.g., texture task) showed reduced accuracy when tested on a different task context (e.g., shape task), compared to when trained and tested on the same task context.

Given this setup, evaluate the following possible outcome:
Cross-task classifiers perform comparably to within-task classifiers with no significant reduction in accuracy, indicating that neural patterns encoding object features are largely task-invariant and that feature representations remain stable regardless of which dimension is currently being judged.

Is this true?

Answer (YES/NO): NO